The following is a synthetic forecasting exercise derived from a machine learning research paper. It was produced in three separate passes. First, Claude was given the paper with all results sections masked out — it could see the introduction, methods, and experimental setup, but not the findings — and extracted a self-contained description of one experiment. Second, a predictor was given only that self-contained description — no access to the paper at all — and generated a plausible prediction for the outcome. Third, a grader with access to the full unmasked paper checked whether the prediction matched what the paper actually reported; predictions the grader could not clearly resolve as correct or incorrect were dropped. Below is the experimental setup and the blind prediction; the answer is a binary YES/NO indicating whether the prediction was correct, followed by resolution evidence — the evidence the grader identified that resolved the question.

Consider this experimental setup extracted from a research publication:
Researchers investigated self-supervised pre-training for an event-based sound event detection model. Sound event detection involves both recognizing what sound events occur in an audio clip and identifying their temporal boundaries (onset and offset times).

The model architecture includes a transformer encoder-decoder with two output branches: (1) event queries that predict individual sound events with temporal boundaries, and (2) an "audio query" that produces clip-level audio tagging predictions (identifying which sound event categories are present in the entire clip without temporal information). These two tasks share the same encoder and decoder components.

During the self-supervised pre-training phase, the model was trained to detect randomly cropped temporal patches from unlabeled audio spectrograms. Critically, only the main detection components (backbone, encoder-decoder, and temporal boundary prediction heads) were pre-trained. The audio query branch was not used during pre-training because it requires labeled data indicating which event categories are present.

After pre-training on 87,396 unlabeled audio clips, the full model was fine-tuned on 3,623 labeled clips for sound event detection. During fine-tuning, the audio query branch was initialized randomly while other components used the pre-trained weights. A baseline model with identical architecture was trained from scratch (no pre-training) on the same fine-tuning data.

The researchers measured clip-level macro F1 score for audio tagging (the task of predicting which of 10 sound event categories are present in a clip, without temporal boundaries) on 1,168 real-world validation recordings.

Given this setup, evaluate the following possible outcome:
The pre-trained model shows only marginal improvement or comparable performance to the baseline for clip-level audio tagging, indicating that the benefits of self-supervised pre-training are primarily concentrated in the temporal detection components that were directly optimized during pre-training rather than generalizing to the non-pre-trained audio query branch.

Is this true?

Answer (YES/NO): NO